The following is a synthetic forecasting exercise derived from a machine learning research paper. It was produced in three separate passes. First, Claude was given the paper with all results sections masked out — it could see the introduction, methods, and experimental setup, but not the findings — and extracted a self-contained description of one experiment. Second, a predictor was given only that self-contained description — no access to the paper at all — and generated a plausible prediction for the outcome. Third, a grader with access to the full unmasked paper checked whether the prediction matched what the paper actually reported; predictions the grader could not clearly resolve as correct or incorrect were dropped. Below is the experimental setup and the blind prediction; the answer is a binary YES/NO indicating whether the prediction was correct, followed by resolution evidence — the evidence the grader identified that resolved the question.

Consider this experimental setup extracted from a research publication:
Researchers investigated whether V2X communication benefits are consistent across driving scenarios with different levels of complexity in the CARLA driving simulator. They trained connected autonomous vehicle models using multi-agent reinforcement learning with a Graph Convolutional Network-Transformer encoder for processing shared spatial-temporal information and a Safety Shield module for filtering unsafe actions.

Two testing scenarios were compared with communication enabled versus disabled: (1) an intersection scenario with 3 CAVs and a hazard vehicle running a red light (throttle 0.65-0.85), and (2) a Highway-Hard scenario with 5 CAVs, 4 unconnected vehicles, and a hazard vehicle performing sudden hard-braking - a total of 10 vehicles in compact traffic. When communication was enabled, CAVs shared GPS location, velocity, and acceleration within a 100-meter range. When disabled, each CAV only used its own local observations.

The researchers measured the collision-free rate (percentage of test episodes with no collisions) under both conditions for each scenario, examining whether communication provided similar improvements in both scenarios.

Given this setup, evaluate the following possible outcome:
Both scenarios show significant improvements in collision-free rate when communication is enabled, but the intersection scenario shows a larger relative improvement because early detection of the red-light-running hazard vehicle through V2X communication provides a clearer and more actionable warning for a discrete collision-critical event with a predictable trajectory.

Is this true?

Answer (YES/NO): YES